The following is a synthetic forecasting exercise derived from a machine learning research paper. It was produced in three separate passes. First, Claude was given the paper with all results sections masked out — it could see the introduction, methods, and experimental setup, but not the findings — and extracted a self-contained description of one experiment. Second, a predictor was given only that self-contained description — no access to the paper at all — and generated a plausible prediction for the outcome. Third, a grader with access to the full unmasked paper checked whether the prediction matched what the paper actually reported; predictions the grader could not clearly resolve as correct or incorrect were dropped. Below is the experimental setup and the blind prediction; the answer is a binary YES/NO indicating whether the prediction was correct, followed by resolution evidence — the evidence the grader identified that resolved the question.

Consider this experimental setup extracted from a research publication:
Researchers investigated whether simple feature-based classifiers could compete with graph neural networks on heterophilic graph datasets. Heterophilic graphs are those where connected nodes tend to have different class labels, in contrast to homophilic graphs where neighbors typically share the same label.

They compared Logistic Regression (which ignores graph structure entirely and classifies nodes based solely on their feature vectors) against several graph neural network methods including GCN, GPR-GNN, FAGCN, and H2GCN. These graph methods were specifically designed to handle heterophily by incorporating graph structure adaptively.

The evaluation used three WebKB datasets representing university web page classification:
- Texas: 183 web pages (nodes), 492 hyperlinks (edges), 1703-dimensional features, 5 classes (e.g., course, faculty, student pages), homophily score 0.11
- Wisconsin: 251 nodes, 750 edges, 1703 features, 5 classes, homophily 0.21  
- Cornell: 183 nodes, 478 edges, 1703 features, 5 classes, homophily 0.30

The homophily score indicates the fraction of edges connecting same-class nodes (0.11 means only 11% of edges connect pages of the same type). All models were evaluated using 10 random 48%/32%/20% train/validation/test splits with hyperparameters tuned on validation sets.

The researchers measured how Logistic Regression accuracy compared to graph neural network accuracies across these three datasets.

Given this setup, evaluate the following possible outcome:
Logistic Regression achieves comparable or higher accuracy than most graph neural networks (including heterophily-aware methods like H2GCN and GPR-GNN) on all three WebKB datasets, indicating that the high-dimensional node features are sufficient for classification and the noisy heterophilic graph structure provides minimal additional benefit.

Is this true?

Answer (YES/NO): NO